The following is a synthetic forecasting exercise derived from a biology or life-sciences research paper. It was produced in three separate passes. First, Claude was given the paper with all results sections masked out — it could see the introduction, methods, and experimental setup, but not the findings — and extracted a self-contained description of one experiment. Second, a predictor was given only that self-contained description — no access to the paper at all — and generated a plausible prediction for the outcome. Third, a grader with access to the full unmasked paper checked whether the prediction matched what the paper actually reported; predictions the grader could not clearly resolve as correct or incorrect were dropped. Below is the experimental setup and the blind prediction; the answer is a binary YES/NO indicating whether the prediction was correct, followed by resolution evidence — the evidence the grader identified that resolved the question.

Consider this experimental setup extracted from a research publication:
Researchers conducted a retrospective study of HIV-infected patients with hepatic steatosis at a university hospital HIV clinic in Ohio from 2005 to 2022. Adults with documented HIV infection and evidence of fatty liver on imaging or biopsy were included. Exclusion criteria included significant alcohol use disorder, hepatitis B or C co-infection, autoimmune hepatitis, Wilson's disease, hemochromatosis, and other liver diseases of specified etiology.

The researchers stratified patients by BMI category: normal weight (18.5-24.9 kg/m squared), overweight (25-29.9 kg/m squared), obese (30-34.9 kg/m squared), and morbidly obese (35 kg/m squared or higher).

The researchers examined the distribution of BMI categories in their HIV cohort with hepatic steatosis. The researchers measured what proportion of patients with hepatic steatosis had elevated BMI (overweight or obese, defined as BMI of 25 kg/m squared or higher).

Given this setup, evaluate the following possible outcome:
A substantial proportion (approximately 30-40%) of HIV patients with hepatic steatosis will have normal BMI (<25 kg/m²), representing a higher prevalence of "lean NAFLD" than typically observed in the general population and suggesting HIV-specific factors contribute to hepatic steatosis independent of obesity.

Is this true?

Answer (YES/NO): NO